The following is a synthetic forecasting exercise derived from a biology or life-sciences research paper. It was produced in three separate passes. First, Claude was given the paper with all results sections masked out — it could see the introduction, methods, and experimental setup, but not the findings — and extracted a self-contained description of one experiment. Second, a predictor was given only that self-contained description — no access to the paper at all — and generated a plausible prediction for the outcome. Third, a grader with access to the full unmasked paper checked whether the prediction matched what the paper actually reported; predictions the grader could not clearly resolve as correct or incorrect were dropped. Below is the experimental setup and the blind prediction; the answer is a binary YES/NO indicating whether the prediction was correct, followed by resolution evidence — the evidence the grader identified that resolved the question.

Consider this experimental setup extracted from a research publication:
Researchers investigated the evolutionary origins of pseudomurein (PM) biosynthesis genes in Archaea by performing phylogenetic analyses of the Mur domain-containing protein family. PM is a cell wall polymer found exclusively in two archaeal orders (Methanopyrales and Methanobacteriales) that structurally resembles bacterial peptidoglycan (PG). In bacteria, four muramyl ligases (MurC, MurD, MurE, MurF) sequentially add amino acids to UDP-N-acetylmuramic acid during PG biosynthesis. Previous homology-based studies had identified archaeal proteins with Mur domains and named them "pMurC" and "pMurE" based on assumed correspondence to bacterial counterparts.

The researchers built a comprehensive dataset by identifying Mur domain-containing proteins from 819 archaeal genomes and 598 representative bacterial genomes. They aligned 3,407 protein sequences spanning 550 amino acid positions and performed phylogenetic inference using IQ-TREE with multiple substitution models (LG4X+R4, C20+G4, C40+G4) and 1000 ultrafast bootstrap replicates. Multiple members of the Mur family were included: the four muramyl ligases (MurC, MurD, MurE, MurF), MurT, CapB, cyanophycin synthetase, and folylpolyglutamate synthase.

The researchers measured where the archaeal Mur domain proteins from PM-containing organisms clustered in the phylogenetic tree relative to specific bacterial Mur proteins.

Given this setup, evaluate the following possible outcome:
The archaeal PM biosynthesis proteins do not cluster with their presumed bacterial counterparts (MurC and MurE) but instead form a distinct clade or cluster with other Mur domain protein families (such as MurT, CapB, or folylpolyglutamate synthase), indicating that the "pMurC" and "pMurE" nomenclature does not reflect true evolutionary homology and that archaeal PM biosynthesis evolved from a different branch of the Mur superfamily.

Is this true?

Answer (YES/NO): NO